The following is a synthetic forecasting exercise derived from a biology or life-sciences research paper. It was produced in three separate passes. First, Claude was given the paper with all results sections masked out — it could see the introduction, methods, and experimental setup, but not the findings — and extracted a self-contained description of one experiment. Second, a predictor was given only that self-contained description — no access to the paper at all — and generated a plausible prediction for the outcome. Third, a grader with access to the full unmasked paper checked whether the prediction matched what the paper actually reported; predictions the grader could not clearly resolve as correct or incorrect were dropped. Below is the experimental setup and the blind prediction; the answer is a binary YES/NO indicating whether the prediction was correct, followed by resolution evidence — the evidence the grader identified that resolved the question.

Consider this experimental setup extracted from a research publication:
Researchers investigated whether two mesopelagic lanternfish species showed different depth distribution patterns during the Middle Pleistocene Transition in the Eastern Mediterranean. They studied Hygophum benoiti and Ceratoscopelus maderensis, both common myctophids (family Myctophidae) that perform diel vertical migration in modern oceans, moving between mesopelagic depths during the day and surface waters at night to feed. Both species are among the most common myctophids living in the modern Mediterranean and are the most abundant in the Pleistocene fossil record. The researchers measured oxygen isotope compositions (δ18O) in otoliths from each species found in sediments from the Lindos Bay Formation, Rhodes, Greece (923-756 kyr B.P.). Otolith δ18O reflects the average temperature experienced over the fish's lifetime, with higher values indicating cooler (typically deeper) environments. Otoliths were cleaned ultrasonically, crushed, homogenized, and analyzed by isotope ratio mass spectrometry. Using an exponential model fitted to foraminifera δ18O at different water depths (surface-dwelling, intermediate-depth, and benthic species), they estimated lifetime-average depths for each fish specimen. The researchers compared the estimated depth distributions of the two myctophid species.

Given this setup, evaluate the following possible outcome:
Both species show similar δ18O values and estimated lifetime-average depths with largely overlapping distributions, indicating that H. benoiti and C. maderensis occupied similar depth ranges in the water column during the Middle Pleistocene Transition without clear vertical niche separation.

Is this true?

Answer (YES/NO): NO